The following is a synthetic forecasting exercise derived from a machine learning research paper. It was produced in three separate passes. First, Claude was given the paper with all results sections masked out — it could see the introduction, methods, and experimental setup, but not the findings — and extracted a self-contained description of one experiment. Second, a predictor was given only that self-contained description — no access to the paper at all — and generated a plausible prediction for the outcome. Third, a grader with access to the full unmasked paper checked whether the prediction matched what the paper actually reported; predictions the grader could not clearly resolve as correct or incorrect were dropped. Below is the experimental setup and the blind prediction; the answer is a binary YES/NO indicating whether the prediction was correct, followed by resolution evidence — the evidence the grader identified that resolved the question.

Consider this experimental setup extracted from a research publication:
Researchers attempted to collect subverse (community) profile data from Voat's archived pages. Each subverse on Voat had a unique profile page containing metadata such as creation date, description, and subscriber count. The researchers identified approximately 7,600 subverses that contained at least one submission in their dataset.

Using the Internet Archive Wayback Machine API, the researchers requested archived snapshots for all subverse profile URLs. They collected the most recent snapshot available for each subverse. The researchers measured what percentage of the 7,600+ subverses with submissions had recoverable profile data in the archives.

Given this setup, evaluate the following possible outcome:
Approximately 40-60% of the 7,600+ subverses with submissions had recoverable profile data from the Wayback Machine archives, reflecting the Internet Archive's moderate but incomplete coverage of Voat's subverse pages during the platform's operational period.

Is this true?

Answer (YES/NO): NO